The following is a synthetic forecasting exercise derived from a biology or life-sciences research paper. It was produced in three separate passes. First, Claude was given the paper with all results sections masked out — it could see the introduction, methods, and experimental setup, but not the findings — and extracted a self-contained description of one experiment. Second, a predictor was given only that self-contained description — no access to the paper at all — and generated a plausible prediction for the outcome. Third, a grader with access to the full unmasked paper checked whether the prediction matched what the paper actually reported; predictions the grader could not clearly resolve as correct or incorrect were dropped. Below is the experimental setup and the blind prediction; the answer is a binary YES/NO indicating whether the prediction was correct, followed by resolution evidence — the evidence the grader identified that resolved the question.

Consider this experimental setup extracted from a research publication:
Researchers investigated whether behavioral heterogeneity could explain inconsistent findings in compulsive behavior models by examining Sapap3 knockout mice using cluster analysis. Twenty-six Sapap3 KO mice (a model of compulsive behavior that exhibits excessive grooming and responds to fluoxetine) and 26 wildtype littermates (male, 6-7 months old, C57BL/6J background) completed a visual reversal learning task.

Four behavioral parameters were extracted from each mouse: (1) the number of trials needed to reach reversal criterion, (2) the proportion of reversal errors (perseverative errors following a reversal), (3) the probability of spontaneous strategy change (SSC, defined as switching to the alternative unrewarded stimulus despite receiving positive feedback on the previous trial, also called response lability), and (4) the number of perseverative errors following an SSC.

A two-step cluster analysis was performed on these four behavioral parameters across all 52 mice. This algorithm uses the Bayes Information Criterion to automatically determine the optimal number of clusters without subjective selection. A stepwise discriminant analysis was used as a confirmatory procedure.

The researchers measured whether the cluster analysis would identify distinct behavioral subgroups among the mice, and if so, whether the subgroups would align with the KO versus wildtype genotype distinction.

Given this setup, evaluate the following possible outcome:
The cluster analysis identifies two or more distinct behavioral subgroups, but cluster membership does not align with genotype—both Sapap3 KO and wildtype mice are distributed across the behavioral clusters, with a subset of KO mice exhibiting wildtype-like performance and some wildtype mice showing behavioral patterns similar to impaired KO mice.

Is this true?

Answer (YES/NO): NO